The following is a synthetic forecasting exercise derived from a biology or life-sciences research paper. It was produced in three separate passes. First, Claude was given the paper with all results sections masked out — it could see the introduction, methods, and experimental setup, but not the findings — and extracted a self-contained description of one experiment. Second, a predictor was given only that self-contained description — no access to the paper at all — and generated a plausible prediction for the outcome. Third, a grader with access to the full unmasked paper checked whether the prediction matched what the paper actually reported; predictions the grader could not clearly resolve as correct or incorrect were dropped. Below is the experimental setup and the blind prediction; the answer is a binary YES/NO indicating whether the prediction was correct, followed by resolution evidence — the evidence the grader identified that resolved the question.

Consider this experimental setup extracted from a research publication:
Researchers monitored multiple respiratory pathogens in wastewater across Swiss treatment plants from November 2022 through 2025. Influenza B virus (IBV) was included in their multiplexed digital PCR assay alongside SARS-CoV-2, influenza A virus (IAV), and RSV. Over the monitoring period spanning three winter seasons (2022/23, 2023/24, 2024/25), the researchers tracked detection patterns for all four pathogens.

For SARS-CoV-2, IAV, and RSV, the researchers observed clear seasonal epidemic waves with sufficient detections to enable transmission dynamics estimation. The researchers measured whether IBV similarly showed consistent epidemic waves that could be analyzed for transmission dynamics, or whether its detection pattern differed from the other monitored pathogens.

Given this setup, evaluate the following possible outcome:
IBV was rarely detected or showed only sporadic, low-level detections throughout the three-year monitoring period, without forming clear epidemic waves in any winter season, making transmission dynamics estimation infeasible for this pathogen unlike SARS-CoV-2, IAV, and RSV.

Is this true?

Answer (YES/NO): NO